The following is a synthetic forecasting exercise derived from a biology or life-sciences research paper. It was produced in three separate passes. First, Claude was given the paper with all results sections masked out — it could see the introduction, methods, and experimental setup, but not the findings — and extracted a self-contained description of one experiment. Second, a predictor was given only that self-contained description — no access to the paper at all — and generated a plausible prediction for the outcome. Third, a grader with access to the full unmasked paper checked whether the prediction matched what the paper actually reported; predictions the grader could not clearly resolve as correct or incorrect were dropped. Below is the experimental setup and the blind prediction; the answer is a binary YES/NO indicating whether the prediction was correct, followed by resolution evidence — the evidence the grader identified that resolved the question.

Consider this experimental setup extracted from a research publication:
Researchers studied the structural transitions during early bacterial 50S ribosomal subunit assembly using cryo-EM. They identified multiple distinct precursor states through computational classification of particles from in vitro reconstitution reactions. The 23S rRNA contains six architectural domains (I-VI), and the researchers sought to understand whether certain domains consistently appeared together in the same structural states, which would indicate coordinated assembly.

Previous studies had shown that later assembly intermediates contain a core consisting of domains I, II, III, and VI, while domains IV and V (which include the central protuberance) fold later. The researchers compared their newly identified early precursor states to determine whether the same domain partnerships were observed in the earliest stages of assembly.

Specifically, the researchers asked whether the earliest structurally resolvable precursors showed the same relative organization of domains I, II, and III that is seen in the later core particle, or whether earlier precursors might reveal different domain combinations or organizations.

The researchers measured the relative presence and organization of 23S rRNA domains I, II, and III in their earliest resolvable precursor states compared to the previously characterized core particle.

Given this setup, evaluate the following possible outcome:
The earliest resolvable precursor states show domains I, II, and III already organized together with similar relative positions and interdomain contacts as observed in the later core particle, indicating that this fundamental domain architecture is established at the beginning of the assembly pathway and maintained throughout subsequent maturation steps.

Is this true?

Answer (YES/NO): NO